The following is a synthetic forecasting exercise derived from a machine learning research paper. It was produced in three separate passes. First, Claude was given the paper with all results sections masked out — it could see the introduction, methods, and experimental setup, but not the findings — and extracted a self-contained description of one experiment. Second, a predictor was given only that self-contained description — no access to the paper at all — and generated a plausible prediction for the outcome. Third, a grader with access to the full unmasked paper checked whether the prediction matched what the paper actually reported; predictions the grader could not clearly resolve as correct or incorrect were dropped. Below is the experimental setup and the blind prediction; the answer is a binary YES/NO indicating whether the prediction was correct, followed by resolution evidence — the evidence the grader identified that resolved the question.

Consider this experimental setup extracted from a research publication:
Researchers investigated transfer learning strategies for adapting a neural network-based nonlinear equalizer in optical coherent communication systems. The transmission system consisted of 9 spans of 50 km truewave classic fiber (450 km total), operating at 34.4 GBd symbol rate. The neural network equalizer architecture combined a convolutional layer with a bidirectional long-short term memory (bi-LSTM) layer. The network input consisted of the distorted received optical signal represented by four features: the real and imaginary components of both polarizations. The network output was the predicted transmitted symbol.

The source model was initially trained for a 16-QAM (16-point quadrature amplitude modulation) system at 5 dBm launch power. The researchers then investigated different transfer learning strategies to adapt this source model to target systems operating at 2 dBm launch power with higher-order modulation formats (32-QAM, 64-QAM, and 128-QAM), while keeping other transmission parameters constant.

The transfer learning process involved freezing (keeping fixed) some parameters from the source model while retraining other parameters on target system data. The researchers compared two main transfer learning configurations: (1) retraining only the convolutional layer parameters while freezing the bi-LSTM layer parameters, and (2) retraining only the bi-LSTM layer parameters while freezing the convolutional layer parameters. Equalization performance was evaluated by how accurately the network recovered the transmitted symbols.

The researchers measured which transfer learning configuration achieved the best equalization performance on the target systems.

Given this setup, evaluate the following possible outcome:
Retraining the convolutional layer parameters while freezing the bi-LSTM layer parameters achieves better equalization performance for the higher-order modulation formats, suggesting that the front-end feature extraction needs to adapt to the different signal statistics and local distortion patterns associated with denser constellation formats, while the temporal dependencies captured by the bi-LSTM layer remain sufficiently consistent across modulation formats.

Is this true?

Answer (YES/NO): YES